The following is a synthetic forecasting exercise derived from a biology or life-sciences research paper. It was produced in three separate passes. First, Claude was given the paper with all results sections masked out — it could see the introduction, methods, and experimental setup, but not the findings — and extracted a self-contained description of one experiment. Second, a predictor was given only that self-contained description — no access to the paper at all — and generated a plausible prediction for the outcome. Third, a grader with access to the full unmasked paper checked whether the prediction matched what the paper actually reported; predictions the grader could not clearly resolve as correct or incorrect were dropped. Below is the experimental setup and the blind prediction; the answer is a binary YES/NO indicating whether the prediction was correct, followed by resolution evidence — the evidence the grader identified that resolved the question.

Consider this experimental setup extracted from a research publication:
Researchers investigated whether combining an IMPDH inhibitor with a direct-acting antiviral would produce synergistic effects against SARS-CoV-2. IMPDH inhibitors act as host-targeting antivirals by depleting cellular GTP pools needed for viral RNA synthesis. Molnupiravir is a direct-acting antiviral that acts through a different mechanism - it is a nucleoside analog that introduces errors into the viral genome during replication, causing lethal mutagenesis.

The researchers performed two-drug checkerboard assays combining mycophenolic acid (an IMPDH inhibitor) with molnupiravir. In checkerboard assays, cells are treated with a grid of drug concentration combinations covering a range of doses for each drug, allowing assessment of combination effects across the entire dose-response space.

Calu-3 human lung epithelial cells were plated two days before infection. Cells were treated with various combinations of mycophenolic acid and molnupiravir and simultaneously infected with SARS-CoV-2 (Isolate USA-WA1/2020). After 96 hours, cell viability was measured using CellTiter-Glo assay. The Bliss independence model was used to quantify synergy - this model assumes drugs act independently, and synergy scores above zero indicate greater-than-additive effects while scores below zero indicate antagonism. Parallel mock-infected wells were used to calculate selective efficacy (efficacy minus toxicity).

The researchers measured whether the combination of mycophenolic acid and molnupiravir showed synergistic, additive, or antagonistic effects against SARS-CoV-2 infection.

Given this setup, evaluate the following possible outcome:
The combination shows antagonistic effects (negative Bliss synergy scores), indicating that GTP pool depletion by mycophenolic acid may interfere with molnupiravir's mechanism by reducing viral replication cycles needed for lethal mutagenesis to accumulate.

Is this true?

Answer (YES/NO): NO